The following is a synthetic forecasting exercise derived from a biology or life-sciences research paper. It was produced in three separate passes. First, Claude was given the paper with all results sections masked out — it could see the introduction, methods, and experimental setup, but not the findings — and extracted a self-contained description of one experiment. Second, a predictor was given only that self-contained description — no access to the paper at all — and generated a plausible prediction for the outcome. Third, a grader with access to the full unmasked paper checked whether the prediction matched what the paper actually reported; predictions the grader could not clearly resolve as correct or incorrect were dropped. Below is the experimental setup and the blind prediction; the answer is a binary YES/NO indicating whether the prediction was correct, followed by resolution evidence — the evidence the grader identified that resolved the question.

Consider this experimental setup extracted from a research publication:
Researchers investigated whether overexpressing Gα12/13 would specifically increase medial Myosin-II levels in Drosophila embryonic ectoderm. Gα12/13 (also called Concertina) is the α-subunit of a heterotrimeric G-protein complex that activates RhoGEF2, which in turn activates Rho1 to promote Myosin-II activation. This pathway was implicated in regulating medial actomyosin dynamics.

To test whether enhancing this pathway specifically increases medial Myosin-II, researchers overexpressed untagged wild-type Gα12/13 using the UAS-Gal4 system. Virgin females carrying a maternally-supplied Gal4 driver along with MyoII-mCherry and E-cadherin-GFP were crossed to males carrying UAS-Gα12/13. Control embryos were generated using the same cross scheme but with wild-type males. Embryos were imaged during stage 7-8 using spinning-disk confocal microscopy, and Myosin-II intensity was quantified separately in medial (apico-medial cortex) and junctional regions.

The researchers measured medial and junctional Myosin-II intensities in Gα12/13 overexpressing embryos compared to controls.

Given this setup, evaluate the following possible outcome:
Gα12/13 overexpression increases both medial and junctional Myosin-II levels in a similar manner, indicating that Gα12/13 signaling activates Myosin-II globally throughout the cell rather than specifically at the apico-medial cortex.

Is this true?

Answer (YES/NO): NO